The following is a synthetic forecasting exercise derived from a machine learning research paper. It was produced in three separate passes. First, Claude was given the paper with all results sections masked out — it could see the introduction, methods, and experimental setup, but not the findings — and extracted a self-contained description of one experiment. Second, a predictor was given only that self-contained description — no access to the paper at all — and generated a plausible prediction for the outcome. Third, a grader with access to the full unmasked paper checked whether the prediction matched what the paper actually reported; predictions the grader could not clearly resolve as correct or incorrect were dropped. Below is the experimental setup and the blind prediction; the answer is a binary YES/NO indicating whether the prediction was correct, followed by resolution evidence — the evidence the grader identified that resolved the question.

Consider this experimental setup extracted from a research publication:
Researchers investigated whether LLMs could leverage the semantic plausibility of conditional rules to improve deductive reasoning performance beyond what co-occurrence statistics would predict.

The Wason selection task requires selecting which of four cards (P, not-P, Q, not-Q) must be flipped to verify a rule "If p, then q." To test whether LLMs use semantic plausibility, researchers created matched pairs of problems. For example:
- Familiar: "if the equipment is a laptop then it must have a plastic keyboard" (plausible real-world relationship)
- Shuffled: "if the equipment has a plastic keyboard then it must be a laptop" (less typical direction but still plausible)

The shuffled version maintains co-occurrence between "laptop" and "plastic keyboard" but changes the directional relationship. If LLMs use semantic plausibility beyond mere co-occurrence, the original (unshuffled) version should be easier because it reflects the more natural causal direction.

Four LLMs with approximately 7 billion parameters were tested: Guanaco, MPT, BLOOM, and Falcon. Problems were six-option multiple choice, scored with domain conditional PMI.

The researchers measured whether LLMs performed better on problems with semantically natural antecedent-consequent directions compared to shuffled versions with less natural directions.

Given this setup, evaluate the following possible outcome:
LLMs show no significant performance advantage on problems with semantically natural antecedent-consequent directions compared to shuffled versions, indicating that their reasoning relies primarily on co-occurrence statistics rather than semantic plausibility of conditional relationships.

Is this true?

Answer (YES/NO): NO